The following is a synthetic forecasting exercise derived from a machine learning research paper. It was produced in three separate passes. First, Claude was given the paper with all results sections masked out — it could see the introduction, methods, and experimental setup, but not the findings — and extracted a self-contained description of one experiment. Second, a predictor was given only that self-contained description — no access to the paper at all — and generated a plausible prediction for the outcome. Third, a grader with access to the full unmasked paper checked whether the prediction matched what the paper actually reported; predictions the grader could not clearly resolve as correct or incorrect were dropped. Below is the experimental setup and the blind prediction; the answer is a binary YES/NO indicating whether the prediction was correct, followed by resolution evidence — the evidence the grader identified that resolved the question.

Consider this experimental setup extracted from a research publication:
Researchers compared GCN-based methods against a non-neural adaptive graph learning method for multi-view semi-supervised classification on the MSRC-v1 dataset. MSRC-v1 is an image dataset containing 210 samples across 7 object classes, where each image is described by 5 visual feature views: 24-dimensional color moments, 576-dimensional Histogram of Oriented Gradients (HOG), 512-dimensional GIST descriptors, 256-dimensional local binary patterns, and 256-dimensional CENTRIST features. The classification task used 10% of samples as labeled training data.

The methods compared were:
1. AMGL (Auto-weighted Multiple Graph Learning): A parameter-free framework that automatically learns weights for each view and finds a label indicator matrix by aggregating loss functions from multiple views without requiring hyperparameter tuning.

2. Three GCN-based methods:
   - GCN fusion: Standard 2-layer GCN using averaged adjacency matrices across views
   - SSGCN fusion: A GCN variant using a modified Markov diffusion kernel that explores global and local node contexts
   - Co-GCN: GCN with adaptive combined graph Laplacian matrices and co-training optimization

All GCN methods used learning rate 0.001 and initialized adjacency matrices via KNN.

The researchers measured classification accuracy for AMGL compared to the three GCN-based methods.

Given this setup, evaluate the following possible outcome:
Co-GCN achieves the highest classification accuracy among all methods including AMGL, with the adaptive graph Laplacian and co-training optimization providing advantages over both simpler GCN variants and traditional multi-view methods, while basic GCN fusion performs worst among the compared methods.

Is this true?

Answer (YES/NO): NO